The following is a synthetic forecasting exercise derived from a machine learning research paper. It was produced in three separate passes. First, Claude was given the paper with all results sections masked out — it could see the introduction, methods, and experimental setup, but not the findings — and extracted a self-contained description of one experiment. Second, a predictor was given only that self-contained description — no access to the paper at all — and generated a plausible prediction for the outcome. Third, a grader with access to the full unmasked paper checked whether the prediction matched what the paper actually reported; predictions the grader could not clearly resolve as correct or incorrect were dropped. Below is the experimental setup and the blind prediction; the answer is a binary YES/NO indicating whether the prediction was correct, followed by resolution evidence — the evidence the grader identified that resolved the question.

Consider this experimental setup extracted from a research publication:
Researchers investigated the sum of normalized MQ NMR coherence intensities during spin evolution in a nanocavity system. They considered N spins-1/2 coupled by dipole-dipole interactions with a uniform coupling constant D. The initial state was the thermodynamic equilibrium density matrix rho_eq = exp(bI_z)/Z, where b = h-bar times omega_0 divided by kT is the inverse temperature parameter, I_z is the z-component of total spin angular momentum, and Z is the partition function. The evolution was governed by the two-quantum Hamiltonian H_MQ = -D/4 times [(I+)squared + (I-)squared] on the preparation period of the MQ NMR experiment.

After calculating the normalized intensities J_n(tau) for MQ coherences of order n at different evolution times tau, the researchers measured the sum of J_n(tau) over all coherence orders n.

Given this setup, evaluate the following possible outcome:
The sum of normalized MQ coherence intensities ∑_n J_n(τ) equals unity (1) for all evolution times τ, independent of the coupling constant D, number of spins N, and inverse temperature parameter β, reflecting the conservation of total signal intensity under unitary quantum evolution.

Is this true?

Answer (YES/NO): YES